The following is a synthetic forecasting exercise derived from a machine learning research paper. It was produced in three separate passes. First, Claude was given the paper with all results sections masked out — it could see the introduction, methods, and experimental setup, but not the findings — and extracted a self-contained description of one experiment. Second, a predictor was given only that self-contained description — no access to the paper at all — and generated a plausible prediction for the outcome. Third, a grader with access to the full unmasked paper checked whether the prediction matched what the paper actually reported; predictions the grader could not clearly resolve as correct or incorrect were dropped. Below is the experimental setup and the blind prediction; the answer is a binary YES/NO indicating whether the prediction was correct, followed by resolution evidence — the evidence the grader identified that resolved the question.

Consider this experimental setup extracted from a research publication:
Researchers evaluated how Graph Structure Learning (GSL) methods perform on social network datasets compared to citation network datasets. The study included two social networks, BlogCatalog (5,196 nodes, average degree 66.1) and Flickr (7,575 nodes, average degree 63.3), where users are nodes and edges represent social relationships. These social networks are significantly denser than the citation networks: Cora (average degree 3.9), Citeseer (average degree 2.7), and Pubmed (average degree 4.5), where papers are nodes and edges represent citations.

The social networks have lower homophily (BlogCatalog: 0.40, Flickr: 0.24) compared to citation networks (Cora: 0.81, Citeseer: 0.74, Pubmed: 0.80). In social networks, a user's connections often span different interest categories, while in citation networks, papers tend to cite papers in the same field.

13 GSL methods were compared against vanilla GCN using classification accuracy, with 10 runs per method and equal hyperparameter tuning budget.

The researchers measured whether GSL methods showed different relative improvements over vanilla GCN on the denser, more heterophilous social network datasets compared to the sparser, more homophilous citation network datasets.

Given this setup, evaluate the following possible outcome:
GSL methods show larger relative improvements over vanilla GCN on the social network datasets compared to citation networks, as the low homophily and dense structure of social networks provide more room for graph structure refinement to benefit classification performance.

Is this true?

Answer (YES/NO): YES